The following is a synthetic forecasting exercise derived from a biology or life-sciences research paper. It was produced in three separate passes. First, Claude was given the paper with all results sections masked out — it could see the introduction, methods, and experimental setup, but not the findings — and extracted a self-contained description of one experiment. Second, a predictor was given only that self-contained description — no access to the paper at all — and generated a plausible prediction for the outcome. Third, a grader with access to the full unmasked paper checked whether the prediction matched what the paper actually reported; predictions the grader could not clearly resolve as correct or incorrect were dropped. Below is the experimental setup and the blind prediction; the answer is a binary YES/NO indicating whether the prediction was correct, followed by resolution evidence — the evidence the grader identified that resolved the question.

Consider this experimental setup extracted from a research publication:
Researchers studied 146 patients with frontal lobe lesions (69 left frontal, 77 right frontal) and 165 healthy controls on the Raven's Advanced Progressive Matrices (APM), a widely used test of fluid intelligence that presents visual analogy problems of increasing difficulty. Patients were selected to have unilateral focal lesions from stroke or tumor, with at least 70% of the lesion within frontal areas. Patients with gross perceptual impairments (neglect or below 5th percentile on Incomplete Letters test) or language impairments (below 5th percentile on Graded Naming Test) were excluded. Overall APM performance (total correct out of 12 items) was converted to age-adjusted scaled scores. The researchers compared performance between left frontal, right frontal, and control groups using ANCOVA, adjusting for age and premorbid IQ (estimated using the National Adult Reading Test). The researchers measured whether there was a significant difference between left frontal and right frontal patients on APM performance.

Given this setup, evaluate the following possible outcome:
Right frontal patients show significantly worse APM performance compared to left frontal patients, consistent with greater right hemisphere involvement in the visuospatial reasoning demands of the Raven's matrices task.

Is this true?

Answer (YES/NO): YES